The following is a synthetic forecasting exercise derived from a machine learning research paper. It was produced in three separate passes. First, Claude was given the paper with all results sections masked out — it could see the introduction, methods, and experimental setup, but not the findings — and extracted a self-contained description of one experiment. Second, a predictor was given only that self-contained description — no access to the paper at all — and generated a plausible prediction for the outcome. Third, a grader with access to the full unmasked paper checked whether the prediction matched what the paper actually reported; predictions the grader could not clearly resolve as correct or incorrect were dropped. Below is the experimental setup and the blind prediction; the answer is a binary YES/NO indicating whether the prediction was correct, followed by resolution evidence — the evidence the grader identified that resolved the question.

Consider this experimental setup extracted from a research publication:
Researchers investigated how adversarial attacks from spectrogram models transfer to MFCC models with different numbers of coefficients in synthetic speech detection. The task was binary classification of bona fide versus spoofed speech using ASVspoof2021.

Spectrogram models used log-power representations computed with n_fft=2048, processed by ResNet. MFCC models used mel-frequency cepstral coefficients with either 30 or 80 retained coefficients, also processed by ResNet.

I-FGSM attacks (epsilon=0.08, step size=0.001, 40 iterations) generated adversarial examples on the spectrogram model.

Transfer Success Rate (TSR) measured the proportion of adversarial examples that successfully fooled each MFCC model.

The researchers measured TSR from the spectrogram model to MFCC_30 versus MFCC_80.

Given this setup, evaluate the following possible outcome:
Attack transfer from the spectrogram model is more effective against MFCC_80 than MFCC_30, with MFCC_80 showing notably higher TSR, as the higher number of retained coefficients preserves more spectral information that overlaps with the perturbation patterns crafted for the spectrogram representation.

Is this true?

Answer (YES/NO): YES